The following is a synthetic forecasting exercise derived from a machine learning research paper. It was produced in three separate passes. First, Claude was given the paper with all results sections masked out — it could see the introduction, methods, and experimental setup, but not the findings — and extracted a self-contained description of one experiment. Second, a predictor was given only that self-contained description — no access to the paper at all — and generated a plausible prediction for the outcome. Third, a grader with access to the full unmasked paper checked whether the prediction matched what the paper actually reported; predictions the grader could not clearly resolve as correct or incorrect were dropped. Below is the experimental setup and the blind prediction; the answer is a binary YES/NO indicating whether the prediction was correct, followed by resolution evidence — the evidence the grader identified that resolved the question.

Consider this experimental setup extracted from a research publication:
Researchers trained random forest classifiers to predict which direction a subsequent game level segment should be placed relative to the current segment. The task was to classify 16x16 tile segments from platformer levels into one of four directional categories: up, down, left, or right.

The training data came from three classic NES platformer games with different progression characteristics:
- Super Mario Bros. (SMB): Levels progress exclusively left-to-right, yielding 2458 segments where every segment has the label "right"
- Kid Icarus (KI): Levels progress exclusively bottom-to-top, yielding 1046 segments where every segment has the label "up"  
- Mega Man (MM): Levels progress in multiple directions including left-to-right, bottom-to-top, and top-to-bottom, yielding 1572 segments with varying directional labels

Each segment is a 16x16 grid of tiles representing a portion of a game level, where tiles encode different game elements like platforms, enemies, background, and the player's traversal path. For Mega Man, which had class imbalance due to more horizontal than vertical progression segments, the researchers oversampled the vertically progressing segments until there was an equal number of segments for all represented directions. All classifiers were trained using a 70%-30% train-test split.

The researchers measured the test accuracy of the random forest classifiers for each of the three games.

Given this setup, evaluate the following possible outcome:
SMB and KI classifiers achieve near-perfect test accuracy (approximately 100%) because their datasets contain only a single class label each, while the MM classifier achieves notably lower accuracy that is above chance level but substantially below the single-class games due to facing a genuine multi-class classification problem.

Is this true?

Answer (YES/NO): NO